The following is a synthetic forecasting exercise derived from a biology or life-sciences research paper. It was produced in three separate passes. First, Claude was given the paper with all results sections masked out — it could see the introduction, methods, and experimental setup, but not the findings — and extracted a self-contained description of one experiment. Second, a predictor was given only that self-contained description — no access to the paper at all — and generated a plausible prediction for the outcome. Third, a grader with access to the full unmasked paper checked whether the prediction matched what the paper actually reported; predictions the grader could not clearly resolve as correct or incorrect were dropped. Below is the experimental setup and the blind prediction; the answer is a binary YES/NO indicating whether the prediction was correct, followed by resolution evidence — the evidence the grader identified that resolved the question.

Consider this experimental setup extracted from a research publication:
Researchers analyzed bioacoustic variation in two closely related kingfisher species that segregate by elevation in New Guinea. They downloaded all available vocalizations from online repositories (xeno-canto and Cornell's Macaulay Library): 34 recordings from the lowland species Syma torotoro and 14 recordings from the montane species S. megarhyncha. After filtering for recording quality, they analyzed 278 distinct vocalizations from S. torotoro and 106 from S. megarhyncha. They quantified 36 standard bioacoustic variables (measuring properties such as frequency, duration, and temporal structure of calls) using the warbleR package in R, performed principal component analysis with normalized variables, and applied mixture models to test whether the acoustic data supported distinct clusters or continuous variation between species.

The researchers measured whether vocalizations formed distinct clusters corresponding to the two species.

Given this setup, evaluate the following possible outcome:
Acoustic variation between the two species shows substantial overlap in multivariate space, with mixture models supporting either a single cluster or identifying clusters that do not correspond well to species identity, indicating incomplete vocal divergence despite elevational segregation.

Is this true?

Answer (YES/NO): NO